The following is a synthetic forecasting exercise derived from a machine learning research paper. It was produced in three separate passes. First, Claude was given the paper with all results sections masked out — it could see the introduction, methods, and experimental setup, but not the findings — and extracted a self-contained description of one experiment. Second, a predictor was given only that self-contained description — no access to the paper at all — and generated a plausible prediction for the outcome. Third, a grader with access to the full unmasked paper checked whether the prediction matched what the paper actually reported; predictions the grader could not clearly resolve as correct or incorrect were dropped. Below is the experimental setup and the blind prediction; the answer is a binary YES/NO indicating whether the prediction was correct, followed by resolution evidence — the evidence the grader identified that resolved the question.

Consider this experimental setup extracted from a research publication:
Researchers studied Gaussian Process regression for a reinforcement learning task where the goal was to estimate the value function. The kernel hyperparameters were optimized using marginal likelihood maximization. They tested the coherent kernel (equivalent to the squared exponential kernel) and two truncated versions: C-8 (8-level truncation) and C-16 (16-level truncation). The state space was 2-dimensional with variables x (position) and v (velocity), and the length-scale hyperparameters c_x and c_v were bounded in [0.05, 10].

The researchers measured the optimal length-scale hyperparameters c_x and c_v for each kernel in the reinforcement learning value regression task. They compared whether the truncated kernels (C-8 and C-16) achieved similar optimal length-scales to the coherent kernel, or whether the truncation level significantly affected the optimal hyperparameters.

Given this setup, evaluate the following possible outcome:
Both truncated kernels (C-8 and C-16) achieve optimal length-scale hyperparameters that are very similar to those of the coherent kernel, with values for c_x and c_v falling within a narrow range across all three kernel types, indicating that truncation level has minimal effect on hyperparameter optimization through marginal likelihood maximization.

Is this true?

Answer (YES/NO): NO